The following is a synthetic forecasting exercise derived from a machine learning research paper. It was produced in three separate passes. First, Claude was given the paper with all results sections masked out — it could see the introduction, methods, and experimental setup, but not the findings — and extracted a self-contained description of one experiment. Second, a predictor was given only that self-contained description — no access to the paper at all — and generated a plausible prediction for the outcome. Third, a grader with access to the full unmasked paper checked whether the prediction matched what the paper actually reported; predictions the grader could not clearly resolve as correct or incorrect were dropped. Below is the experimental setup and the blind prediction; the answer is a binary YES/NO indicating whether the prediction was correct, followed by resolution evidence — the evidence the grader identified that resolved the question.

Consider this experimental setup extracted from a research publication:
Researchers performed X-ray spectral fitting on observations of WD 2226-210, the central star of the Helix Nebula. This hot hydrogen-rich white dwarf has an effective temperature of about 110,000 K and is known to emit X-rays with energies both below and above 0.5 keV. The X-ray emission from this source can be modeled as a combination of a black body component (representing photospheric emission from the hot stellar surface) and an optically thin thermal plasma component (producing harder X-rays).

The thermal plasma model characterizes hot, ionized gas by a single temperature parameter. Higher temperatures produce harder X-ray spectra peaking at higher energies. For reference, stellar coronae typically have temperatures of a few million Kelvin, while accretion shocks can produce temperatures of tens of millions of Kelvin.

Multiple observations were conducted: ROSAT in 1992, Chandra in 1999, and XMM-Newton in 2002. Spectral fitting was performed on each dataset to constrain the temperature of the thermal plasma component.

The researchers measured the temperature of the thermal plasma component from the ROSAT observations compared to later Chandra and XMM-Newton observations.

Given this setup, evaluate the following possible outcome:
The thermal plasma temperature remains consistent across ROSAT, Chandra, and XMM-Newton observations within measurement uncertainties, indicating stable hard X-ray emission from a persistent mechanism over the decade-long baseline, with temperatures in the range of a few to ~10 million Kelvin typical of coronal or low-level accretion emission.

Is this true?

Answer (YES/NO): NO